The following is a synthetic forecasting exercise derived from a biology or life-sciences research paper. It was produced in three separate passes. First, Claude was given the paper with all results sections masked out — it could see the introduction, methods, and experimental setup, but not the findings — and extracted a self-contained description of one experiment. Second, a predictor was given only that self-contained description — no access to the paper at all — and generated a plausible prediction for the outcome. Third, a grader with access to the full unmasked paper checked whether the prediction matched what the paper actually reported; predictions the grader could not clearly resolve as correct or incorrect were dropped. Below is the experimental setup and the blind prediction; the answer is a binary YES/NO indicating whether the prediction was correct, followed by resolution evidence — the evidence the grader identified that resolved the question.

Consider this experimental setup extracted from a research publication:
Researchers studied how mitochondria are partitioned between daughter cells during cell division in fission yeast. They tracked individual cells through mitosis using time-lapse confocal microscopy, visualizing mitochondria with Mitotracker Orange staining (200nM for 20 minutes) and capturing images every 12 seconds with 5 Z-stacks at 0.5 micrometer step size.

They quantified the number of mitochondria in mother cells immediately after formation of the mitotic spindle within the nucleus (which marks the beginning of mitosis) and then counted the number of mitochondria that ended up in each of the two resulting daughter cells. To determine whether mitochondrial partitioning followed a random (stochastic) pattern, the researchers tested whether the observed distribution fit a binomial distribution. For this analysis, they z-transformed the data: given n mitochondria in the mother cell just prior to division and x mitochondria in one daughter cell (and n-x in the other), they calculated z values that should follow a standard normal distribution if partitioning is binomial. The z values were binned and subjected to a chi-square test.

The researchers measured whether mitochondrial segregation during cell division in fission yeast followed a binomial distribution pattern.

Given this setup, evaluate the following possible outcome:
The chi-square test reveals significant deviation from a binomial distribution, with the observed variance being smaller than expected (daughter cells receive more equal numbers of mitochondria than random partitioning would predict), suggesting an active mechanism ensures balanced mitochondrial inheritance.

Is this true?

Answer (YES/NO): NO